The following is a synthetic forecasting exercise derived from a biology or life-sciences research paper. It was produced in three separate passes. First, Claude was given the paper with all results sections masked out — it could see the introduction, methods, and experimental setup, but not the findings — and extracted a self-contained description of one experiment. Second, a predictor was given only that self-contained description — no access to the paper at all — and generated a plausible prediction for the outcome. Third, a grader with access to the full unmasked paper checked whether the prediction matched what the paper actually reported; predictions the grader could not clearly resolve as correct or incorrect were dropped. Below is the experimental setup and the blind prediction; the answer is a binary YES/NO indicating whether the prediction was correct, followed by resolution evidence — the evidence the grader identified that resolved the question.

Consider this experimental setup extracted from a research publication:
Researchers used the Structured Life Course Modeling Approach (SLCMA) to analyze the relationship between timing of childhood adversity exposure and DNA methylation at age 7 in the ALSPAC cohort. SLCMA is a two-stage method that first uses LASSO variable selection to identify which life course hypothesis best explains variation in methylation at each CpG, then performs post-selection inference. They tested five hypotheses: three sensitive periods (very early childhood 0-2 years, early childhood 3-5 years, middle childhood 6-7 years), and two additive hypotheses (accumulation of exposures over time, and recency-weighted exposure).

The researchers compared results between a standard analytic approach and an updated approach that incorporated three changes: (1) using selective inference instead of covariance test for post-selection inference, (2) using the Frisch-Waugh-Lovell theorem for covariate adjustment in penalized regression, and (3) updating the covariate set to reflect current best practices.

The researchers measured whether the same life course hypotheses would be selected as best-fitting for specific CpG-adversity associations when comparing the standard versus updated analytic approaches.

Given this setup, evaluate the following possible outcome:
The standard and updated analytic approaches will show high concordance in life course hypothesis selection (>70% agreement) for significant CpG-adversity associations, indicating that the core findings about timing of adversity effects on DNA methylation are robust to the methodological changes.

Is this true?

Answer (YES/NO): YES